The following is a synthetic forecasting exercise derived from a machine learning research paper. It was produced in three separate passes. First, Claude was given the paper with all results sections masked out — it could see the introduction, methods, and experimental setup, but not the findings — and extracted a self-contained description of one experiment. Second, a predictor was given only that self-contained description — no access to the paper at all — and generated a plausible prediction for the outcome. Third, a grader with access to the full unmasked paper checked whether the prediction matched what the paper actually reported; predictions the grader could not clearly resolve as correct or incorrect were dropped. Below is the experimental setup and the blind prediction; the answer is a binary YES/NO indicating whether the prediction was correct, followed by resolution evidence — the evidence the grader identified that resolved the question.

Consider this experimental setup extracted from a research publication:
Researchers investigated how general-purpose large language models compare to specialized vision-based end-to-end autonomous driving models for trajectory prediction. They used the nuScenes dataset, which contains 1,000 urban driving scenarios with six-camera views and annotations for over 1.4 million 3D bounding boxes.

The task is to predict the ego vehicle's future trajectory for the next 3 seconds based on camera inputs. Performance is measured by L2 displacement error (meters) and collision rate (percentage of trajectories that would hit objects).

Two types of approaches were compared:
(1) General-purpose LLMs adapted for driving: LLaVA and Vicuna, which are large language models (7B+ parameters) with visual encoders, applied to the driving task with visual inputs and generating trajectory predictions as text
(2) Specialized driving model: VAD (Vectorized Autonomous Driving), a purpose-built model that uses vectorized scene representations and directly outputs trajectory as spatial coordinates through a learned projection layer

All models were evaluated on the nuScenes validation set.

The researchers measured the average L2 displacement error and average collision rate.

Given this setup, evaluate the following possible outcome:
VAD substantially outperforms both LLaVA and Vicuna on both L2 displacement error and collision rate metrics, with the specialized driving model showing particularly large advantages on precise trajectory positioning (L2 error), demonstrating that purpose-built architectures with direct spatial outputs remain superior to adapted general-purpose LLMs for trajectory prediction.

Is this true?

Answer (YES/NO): YES